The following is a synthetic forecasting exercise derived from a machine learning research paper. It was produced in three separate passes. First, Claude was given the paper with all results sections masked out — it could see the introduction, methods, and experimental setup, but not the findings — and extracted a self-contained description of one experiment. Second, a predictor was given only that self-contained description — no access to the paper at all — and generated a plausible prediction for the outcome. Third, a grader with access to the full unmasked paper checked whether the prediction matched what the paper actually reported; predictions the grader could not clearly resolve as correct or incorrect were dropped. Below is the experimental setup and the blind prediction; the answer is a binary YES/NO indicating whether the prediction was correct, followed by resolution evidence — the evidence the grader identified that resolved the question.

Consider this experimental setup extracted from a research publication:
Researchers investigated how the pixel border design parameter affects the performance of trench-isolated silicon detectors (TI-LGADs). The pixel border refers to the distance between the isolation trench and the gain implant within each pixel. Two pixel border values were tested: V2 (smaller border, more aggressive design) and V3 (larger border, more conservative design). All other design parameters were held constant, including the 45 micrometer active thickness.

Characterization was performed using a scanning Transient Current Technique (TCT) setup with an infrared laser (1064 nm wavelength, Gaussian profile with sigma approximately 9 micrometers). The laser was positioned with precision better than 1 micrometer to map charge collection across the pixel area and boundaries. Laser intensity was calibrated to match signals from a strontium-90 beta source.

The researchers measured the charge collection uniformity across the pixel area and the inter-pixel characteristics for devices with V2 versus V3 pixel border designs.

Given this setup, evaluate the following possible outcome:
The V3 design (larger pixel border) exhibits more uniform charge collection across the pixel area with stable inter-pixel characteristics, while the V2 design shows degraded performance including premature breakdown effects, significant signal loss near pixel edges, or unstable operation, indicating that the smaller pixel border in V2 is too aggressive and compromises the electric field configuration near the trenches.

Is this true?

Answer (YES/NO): NO